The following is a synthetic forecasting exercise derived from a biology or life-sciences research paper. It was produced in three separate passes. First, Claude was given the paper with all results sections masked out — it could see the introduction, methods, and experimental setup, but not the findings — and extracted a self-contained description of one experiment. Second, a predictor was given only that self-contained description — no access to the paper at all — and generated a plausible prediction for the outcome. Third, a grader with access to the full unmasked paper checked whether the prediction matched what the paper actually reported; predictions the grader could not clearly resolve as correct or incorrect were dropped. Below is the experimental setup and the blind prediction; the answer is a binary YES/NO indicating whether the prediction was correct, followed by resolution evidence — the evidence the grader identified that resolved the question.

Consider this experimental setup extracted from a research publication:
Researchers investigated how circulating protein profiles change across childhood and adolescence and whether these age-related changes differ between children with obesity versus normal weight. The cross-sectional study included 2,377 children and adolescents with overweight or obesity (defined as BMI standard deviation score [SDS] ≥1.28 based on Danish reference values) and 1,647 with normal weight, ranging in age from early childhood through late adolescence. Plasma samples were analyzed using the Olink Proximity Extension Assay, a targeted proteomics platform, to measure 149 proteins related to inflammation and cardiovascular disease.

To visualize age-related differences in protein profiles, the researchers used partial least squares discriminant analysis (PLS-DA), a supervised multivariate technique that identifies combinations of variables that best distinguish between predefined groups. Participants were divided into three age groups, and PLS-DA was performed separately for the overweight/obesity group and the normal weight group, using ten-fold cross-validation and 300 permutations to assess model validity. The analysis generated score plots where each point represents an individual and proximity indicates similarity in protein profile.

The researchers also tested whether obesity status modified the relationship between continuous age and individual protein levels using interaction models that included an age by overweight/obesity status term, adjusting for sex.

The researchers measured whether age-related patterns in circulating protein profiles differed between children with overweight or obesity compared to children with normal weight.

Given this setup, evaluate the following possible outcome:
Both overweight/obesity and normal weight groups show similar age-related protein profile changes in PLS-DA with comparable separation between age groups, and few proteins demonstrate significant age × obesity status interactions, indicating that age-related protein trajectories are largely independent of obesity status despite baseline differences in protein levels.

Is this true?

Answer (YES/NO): NO